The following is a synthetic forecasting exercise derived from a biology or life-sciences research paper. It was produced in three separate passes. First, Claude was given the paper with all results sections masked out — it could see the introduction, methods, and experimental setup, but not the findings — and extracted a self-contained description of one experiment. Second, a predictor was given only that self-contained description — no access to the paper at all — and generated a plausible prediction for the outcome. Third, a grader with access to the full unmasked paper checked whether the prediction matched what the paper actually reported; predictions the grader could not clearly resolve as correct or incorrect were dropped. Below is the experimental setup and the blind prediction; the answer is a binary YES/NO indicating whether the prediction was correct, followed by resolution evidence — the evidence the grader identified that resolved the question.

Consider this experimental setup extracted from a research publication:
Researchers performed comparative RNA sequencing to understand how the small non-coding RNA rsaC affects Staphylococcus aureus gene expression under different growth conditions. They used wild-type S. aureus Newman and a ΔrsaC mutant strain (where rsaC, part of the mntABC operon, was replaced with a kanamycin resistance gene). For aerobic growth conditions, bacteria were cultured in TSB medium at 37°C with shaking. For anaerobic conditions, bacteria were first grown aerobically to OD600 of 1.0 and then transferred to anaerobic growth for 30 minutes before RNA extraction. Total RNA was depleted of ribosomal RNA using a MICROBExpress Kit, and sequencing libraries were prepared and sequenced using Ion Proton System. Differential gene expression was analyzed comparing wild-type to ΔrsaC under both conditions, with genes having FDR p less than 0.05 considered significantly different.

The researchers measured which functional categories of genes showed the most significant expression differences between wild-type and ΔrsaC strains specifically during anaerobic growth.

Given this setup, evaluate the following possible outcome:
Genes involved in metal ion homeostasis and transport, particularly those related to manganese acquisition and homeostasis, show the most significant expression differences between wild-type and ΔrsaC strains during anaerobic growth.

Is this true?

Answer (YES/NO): NO